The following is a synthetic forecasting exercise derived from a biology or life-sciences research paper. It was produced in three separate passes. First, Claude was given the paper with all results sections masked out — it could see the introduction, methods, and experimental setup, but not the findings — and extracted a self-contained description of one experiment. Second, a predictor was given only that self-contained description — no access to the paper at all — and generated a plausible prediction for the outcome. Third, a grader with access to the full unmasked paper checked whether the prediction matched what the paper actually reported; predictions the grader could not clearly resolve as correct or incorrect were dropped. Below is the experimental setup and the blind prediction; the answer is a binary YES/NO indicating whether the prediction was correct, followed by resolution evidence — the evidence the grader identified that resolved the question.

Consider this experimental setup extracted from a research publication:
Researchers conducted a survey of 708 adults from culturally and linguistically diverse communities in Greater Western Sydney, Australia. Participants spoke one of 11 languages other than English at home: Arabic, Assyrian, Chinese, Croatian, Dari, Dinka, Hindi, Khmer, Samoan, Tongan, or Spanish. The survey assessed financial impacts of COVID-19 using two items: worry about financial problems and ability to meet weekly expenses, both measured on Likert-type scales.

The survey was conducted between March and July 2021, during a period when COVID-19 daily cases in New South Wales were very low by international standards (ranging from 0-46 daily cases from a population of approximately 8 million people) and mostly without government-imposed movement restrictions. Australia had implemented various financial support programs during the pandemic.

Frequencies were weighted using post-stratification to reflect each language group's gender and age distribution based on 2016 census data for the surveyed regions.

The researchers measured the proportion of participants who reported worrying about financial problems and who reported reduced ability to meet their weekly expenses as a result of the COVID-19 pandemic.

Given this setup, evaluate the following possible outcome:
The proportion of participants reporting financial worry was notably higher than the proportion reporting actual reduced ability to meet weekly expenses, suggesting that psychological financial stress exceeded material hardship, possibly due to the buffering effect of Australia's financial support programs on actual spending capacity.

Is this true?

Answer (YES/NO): YES